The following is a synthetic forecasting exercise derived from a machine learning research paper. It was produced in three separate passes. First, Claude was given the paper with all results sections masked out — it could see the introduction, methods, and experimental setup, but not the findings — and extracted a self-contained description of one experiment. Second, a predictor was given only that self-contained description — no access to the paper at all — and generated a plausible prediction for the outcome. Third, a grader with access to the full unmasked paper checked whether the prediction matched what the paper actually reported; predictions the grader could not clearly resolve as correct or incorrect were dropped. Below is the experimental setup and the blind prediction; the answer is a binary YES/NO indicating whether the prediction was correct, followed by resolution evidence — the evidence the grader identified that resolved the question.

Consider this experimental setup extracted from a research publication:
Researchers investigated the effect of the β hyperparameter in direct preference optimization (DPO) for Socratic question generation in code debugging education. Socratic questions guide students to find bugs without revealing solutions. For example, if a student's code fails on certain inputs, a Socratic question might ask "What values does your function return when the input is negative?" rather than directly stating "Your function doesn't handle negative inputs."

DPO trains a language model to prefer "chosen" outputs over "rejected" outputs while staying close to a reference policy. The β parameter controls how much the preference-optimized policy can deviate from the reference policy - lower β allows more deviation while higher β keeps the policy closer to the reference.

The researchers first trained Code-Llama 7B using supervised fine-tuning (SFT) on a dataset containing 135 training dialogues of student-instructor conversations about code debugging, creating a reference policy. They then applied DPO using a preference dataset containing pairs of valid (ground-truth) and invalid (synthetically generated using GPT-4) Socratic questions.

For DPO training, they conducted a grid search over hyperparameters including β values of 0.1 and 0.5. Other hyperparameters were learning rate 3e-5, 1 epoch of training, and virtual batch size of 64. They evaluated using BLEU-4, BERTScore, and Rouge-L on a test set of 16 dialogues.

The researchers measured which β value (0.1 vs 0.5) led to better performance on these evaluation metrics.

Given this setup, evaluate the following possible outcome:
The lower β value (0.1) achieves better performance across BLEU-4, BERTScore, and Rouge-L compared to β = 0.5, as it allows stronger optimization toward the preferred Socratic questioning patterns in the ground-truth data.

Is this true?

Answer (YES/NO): YES